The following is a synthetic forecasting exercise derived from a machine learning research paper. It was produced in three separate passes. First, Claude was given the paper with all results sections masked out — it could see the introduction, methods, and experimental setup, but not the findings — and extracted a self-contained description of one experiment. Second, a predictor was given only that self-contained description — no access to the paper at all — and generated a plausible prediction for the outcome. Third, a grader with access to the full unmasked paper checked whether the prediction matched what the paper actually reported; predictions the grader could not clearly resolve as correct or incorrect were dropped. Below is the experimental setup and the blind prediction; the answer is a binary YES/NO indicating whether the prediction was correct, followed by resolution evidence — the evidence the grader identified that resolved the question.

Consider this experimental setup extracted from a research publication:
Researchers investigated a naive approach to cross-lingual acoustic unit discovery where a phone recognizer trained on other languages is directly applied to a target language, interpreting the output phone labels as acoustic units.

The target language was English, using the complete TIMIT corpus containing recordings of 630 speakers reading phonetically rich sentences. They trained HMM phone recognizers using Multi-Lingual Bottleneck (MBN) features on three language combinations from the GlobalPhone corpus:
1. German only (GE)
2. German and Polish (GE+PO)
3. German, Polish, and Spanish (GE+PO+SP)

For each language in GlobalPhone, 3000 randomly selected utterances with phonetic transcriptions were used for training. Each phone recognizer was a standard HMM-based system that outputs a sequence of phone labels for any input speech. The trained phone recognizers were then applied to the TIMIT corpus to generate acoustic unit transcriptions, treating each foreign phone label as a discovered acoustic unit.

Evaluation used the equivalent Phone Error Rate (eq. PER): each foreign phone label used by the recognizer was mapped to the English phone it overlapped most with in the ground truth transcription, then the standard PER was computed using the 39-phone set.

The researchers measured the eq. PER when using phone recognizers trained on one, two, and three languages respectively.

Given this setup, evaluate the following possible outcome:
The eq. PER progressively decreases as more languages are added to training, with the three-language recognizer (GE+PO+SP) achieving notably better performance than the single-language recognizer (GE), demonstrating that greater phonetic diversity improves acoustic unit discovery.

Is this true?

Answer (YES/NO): NO